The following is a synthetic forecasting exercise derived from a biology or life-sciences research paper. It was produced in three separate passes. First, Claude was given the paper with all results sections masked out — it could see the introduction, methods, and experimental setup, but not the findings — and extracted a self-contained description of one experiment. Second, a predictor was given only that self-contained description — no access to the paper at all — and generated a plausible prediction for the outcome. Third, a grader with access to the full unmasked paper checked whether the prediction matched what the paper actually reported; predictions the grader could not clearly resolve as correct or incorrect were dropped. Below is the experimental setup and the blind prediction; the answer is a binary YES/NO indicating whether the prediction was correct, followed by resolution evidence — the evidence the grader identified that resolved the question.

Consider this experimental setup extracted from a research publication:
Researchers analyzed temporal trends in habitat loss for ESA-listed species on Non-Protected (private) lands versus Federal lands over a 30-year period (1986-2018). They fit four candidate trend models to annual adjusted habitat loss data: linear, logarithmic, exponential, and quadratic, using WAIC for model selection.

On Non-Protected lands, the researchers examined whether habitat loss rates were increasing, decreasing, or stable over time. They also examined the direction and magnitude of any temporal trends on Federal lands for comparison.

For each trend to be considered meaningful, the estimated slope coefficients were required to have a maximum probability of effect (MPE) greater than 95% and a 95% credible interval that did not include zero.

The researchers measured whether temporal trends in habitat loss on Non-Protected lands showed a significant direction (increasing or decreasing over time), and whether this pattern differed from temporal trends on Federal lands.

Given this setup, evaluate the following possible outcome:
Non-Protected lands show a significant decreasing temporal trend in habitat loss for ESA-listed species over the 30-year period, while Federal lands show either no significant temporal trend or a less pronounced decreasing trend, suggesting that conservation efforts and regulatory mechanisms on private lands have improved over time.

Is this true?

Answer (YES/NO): NO